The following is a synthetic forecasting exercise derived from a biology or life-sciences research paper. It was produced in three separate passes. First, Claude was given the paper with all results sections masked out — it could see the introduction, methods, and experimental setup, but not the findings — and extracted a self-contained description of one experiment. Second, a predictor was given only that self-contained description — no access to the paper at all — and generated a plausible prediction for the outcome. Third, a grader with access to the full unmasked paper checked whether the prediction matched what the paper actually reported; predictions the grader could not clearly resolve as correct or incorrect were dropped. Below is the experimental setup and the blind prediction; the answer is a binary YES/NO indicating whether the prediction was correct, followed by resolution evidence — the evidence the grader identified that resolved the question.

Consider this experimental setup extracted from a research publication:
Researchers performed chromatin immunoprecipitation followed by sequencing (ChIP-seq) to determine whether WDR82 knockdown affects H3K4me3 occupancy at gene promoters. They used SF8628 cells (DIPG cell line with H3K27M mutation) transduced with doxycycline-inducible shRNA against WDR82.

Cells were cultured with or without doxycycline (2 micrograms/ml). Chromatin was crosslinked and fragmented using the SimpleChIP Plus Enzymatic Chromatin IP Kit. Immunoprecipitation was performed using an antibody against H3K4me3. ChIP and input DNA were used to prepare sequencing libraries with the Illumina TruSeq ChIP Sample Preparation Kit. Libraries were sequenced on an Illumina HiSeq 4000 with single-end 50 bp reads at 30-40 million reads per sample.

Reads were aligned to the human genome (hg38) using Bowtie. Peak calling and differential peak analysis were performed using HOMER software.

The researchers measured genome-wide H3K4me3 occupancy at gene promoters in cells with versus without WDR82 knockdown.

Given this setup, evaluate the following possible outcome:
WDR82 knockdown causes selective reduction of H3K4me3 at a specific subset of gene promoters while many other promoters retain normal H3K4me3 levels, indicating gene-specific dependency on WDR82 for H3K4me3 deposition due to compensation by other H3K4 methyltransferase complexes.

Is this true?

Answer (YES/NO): YES